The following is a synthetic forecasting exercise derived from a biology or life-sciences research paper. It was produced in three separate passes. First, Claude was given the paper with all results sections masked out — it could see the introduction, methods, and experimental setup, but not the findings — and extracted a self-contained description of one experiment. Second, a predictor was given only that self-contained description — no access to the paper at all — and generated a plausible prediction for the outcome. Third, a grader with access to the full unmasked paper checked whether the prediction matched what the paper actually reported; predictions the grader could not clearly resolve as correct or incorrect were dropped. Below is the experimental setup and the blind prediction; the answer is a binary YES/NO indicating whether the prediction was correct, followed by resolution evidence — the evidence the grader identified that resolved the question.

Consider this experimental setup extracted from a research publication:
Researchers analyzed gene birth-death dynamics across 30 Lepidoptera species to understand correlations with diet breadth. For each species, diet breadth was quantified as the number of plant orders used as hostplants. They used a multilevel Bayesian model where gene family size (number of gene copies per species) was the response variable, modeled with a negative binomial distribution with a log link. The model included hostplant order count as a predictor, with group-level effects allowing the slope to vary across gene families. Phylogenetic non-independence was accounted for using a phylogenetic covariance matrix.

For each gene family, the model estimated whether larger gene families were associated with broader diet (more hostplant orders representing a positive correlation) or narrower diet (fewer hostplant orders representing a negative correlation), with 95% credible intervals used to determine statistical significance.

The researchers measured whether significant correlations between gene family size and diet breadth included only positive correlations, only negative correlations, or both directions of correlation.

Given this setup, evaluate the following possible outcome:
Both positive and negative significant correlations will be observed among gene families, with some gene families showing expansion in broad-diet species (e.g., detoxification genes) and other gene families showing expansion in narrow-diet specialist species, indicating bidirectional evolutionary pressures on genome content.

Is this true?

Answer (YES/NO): YES